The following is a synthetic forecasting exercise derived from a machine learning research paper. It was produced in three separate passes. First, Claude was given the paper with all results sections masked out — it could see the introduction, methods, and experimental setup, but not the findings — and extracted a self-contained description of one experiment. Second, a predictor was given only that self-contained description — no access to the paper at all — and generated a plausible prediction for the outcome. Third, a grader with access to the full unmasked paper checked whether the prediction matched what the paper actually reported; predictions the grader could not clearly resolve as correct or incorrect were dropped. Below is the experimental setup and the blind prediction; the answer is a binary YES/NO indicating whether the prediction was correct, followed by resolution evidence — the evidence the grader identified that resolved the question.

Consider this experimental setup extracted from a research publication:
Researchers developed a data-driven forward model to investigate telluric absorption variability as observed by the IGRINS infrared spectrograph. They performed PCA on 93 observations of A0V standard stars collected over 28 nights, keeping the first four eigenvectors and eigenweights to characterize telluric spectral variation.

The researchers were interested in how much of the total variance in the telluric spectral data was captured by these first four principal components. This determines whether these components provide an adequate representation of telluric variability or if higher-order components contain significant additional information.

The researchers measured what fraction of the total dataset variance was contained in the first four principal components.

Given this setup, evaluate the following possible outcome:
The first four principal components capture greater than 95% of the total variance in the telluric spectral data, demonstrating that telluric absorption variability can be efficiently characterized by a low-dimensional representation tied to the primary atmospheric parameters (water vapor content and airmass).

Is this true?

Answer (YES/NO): NO